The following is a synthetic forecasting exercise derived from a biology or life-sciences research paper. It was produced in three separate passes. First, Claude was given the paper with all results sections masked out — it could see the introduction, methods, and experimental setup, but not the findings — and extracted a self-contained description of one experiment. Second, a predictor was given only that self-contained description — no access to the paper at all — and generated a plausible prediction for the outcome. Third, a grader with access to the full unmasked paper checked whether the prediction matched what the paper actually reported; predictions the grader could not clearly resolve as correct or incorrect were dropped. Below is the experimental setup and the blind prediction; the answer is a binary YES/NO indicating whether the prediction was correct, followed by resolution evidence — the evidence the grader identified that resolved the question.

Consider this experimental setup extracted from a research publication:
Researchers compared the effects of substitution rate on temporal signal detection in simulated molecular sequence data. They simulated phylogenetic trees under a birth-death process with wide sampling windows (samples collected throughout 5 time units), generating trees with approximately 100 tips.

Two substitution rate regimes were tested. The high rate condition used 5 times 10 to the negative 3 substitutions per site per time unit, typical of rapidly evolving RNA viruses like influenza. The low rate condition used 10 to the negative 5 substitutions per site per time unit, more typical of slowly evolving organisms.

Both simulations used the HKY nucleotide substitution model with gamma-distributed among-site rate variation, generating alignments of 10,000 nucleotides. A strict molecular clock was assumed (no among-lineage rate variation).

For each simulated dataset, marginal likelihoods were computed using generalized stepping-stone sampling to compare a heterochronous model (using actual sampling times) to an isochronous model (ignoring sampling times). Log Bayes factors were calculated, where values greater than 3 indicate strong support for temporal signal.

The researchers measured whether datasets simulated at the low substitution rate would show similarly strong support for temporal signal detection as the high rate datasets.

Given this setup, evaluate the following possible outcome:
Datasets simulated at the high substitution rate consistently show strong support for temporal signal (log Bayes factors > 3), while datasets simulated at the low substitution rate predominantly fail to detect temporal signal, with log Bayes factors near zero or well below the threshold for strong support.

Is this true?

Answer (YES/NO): NO